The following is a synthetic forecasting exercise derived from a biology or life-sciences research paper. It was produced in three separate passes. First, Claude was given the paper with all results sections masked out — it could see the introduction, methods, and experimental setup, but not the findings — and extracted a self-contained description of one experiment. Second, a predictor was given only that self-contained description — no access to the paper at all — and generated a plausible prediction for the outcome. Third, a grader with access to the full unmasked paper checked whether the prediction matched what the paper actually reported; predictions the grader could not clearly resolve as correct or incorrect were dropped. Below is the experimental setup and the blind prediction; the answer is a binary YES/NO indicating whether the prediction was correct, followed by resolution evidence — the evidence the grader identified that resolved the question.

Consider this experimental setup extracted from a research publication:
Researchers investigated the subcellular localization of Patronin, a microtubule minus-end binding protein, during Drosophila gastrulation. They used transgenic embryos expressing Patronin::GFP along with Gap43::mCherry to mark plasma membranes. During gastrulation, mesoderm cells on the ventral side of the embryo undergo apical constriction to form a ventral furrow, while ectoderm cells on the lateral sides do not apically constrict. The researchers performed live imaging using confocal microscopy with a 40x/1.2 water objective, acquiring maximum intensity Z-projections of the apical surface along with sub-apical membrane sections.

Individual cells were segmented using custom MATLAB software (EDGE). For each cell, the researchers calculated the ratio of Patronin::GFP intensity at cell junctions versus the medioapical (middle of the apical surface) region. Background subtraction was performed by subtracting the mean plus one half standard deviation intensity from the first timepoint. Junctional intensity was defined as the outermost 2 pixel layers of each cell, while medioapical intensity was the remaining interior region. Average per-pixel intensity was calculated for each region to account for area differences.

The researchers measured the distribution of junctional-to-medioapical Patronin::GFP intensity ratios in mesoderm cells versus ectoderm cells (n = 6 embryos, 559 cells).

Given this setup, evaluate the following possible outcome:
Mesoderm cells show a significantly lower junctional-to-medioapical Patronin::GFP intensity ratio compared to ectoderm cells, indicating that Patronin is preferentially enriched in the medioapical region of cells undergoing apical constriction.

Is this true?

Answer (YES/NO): YES